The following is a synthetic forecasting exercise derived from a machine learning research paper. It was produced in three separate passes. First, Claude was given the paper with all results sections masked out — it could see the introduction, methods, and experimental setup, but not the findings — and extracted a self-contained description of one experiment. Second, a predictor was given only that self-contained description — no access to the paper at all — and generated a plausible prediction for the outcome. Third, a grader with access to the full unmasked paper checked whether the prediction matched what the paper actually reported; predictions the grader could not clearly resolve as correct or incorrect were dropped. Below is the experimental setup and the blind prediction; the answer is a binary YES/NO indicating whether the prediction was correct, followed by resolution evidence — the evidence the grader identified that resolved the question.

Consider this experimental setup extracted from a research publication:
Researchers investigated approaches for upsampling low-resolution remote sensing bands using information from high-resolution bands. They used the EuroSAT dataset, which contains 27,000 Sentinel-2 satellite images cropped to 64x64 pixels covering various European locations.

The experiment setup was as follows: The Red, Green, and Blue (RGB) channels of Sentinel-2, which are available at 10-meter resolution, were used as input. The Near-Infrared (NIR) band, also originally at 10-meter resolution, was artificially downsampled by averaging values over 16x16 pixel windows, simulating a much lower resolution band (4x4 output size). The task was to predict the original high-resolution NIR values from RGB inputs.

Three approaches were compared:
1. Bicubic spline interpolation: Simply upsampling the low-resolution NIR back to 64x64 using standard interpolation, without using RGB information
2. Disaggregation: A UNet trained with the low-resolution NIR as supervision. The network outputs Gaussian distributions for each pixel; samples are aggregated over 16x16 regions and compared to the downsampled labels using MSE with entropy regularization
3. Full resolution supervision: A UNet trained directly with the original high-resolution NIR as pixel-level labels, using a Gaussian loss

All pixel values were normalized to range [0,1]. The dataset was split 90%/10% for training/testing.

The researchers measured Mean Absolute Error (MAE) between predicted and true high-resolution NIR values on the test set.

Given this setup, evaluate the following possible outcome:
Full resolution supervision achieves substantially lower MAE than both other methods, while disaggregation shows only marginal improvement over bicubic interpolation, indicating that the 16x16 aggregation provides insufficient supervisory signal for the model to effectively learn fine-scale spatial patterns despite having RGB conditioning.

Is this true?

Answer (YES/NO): NO